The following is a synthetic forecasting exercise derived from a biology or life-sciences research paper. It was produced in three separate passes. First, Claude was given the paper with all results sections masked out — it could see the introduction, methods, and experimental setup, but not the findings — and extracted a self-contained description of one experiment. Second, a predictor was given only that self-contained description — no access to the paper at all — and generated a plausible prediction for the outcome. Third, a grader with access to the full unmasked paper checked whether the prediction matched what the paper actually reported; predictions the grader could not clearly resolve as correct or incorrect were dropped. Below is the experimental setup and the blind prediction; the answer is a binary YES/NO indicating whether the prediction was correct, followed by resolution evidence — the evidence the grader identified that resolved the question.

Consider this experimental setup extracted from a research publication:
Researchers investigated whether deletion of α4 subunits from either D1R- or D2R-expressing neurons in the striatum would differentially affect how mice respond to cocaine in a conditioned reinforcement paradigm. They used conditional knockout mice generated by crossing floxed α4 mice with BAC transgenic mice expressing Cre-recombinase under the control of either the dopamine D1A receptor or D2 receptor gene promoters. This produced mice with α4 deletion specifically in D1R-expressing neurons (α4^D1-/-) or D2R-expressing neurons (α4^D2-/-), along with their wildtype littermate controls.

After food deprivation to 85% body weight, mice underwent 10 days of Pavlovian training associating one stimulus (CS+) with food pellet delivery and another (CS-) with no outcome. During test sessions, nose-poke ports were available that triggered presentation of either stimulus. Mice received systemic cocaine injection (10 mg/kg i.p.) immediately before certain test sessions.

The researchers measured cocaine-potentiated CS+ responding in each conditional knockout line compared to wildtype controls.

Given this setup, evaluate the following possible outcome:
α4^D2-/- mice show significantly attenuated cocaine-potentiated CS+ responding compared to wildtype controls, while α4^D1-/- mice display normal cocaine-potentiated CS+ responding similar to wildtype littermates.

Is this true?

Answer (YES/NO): NO